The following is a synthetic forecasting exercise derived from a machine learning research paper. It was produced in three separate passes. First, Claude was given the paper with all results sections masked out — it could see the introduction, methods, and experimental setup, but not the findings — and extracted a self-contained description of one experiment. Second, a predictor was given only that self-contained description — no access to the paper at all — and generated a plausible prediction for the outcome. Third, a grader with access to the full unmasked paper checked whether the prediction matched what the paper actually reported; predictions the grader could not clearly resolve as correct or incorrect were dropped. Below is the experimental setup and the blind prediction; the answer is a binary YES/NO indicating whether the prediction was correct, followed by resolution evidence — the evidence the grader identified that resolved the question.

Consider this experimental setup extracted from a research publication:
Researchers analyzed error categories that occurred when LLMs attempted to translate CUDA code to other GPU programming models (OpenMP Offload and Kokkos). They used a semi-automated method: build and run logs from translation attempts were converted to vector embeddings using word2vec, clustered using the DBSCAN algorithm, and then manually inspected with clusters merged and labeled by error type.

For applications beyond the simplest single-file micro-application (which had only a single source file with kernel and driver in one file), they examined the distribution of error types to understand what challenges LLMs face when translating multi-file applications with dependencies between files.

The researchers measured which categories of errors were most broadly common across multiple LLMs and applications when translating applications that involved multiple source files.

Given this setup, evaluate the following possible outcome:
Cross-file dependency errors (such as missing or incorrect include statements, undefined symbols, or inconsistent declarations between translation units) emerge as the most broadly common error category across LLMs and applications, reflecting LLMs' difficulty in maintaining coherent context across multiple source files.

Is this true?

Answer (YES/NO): NO